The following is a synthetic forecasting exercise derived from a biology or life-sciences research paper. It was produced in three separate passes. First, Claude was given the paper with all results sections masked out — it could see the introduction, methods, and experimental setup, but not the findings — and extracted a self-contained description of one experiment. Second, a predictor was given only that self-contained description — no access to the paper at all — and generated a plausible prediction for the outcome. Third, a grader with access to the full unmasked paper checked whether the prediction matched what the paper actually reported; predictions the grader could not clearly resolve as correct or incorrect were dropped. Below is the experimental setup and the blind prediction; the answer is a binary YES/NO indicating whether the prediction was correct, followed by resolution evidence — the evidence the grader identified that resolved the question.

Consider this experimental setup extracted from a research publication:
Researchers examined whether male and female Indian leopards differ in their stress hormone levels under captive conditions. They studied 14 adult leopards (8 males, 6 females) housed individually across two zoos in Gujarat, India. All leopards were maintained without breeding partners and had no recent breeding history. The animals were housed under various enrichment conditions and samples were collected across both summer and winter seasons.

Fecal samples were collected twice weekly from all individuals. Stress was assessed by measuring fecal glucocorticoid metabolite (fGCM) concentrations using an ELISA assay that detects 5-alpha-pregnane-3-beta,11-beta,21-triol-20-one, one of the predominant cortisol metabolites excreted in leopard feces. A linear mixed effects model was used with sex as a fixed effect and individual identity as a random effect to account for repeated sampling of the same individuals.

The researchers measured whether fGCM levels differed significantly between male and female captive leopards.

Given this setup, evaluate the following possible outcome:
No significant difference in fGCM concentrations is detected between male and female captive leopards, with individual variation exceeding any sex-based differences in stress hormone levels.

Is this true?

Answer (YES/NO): YES